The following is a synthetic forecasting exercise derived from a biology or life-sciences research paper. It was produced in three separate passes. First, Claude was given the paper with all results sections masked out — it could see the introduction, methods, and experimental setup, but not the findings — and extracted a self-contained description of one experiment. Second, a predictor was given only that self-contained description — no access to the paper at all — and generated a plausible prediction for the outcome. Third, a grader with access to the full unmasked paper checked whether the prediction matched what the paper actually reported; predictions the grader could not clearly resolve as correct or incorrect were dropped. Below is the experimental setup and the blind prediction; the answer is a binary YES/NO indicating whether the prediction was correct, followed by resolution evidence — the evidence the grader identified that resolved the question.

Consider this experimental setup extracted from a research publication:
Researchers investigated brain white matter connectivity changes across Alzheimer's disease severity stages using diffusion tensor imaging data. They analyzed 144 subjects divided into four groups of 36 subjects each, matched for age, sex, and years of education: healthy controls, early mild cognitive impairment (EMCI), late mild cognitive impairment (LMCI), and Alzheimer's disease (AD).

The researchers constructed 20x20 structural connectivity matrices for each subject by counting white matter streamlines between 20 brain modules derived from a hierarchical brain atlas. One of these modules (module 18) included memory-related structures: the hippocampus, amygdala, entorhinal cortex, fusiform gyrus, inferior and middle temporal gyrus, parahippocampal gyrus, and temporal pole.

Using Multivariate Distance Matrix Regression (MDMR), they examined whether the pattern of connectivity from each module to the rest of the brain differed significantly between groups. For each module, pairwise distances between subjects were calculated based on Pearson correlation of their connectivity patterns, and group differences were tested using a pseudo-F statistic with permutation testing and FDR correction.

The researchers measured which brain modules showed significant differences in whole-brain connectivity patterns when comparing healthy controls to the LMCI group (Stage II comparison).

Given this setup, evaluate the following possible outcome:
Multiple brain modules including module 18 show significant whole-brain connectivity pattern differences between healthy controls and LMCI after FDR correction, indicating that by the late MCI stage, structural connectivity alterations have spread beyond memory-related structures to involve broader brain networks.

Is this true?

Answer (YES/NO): NO